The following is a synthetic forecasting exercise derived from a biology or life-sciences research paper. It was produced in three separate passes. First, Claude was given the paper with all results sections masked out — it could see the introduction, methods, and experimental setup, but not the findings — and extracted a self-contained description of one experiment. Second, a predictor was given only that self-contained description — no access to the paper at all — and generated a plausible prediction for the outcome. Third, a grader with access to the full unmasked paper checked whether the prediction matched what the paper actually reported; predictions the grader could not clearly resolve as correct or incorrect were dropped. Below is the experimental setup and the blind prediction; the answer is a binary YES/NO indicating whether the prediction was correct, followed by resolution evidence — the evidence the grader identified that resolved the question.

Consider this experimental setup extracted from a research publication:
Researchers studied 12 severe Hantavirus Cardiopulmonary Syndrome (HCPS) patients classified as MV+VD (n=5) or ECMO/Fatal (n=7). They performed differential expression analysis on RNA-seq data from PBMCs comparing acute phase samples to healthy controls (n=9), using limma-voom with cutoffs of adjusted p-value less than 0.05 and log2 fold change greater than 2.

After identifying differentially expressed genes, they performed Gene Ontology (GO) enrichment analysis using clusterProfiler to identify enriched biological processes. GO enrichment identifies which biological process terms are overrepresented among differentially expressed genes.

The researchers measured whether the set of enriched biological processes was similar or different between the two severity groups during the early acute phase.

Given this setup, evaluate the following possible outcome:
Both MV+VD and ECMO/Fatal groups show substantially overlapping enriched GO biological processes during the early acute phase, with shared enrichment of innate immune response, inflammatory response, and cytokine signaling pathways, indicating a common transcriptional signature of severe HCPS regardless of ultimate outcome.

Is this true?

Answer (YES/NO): NO